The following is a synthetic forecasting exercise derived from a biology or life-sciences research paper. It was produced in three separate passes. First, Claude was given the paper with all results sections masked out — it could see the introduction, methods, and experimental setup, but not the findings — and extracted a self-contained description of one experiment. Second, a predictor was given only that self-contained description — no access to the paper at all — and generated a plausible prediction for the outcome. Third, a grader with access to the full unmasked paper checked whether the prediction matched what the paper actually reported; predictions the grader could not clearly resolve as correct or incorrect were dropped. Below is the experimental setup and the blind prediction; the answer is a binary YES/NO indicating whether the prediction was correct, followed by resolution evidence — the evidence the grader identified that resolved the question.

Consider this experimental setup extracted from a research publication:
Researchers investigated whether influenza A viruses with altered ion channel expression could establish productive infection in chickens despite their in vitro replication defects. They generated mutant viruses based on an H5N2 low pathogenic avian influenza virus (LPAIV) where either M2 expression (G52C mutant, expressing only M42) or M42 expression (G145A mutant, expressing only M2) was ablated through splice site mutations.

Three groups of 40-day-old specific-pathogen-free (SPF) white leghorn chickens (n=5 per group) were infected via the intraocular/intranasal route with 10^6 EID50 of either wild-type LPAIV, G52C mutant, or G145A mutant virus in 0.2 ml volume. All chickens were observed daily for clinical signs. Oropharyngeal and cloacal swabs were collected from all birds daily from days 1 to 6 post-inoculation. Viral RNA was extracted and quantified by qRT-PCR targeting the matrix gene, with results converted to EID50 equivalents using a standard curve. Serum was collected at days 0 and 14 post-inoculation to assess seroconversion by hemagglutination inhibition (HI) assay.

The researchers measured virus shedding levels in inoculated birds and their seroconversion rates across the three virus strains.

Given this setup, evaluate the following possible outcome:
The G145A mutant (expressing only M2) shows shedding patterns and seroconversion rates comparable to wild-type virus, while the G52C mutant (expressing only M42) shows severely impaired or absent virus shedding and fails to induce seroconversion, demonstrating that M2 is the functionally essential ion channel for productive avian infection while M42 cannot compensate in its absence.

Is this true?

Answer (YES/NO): NO